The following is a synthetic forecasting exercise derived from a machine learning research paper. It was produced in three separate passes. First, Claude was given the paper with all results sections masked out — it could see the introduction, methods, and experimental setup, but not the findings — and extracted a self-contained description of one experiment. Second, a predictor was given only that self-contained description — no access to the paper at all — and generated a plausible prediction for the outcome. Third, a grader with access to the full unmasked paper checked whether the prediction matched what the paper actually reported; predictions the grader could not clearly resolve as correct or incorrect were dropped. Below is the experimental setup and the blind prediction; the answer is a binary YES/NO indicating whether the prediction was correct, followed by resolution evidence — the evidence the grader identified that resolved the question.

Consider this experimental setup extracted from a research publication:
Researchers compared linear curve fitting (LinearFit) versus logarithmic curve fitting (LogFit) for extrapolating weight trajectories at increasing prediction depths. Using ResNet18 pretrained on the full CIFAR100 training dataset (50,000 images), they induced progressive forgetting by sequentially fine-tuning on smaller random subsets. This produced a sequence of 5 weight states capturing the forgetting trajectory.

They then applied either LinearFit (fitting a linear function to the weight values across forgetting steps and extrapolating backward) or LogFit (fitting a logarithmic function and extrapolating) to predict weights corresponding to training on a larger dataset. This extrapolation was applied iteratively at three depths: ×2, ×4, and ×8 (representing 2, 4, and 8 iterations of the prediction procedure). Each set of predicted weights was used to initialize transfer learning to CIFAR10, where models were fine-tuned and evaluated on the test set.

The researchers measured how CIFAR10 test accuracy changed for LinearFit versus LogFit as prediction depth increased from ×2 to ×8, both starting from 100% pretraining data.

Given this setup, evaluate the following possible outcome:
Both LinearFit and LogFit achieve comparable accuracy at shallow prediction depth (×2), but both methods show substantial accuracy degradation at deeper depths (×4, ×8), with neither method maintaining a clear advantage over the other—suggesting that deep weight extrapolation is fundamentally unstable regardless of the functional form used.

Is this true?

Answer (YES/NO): NO